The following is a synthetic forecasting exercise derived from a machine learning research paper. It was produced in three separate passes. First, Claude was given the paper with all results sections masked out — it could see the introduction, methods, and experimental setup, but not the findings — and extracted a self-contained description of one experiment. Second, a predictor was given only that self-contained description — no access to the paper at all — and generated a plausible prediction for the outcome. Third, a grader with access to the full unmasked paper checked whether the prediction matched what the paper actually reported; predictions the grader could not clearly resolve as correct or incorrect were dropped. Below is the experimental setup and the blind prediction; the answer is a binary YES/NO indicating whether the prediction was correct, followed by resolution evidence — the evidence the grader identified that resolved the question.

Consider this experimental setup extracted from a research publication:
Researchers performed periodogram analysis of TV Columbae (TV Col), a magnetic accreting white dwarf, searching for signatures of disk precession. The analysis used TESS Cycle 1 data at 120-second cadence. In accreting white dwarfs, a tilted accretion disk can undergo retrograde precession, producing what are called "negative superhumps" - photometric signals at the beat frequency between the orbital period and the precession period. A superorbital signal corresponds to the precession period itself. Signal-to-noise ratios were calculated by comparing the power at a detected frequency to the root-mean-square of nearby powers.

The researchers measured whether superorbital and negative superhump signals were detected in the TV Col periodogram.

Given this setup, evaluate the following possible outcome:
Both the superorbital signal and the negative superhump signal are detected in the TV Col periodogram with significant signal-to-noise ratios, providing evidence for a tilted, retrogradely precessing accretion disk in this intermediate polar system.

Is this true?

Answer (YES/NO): YES